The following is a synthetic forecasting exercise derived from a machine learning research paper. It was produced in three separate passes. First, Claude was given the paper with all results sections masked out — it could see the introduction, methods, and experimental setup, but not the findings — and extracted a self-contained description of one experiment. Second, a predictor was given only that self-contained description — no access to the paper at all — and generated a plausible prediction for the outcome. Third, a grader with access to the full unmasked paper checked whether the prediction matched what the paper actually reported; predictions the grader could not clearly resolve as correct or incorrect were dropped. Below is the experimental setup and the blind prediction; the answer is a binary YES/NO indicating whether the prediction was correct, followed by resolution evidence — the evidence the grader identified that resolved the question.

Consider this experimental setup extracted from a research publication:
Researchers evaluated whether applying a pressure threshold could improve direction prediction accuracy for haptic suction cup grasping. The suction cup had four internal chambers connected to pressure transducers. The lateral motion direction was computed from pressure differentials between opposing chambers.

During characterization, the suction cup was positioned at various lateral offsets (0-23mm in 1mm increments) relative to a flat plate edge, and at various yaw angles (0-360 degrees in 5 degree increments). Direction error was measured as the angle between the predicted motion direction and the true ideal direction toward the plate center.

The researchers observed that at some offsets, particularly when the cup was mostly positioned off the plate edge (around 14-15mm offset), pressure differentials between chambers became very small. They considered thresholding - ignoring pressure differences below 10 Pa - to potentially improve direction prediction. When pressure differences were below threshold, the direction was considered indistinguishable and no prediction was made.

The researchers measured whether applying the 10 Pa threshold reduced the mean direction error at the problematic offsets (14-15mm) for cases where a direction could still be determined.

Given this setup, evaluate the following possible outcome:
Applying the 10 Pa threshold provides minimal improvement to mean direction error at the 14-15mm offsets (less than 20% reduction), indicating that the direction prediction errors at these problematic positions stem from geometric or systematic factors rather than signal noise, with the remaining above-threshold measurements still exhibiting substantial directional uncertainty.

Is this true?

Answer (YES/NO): YES